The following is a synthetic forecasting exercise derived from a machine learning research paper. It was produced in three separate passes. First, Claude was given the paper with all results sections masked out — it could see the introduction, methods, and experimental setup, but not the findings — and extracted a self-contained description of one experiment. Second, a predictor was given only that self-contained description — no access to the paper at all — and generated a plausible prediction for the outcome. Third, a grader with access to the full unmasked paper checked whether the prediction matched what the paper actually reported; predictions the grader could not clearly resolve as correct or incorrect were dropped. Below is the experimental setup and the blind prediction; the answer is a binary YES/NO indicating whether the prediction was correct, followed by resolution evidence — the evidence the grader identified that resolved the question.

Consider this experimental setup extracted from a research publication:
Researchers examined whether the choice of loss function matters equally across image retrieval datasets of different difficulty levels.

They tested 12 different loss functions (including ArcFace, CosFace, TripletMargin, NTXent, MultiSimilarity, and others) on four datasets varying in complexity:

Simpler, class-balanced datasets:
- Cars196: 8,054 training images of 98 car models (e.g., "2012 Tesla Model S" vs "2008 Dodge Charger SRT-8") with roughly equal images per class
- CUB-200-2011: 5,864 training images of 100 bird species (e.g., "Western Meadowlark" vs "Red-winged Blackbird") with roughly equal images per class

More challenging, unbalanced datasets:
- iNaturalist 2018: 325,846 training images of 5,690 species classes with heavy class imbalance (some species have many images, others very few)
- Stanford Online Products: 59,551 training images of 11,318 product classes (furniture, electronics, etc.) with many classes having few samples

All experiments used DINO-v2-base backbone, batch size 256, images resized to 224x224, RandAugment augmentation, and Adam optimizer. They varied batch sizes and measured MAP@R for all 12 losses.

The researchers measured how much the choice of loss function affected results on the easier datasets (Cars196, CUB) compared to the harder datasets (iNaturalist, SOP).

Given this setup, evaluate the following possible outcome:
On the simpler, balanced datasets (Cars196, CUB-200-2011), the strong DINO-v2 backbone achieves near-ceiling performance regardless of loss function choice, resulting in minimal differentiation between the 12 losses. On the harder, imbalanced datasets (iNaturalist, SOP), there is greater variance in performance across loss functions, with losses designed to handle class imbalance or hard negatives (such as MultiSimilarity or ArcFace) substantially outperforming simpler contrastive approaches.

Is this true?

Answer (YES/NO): NO